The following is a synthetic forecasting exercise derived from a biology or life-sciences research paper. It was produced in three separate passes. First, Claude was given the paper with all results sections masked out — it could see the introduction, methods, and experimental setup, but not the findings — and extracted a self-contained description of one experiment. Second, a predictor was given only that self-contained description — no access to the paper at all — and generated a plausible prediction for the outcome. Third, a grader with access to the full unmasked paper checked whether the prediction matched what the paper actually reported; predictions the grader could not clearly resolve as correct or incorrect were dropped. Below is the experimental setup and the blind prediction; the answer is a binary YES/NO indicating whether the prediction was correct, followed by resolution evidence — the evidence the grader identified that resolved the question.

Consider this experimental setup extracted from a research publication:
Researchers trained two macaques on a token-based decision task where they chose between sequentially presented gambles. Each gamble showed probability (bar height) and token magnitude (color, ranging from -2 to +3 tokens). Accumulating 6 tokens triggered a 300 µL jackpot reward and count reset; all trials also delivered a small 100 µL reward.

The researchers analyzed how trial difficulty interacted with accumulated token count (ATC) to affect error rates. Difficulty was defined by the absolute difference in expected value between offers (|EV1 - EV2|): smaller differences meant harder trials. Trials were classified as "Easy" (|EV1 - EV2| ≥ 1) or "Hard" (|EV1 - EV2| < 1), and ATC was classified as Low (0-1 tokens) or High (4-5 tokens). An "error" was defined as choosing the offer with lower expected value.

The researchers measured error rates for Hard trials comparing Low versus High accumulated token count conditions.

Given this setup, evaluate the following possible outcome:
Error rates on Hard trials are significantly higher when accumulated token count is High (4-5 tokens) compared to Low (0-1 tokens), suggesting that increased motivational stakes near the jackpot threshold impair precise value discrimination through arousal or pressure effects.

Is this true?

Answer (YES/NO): NO